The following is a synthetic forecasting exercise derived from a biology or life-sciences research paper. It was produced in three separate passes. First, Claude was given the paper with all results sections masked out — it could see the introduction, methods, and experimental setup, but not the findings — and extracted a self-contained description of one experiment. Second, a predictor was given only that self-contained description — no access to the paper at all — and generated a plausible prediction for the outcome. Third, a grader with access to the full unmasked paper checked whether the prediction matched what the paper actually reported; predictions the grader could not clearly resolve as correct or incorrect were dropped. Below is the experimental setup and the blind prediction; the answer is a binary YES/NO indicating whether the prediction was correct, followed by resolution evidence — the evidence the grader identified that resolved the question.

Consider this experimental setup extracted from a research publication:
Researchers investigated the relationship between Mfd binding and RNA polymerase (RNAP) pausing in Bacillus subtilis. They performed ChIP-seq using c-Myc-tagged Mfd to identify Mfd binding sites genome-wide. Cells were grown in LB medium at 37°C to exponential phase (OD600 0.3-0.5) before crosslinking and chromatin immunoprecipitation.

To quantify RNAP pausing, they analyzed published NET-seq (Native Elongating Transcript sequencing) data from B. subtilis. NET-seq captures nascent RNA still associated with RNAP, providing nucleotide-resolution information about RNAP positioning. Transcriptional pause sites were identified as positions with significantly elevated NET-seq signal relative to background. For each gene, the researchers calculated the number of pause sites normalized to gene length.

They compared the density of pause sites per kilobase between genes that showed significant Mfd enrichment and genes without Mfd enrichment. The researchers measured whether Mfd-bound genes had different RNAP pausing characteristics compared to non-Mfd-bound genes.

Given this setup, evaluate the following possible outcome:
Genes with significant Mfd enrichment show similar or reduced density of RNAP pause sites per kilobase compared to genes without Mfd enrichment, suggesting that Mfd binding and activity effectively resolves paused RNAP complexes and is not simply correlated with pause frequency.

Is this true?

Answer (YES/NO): NO